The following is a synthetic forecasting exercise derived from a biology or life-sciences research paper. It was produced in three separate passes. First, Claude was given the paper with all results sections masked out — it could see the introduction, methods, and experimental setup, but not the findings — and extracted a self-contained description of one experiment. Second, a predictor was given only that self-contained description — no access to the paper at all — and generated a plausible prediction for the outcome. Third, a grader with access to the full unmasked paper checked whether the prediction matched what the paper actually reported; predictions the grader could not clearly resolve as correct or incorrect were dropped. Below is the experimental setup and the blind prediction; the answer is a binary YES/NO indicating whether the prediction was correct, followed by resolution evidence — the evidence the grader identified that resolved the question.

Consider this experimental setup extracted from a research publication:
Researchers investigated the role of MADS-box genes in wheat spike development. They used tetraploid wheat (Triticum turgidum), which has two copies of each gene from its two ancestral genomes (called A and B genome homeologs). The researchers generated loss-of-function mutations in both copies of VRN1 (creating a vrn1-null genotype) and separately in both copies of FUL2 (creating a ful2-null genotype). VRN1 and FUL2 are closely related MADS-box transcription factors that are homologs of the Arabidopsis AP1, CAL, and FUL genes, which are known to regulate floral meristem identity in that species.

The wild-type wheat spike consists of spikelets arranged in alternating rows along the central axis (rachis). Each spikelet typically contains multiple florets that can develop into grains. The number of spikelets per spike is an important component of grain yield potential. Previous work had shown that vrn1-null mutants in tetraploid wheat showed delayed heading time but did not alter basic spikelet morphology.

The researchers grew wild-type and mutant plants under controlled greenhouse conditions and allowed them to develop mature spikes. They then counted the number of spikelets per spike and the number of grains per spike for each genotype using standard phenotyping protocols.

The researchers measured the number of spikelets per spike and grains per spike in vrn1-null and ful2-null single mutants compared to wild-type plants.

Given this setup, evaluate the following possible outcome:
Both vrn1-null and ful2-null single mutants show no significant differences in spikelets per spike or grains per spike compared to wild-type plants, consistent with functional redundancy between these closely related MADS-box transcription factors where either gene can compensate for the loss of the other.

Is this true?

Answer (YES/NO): NO